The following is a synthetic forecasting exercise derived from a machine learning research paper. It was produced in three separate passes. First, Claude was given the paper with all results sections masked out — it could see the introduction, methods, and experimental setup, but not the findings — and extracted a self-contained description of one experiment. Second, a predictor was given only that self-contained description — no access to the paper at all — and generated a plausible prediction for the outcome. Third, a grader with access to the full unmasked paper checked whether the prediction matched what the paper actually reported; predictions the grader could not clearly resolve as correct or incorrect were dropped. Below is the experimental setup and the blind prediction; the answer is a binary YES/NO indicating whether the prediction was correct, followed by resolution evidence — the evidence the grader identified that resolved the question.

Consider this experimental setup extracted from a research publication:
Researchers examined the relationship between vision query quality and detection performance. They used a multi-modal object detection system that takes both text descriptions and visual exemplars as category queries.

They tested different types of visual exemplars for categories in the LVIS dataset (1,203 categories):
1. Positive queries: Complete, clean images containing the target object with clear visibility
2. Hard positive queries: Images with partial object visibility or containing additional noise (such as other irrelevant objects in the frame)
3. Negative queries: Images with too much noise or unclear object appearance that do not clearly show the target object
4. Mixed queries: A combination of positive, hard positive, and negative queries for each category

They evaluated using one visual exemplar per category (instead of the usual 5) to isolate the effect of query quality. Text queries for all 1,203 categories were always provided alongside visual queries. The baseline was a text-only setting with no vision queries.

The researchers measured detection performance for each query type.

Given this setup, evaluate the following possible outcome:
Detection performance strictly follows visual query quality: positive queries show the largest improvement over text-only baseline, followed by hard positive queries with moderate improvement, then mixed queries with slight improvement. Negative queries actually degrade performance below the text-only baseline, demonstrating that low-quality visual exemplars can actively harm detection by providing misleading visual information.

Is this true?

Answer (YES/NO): NO